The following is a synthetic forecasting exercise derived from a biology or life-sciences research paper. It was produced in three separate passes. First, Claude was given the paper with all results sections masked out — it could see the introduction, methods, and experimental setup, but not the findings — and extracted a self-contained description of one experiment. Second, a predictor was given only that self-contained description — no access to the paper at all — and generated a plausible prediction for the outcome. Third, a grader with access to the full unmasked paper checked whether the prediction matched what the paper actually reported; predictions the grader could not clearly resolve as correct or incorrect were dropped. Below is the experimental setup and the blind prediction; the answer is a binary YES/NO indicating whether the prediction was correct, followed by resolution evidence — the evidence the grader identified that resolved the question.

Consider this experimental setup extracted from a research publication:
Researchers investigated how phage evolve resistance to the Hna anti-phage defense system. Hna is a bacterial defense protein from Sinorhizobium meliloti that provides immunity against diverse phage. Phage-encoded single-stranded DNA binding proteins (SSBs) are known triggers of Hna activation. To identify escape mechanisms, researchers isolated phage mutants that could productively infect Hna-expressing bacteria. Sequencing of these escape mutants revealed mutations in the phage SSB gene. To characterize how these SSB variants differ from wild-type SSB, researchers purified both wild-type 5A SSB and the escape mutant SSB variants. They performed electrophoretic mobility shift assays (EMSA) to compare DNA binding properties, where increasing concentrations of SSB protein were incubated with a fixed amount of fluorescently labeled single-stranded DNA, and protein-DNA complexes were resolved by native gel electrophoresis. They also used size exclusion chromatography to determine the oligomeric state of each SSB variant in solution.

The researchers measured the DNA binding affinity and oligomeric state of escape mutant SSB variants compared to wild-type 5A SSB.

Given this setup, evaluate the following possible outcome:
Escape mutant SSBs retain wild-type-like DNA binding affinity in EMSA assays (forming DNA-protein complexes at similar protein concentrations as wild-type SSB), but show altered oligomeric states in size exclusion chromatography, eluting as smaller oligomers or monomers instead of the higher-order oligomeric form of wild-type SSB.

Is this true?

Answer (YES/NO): NO